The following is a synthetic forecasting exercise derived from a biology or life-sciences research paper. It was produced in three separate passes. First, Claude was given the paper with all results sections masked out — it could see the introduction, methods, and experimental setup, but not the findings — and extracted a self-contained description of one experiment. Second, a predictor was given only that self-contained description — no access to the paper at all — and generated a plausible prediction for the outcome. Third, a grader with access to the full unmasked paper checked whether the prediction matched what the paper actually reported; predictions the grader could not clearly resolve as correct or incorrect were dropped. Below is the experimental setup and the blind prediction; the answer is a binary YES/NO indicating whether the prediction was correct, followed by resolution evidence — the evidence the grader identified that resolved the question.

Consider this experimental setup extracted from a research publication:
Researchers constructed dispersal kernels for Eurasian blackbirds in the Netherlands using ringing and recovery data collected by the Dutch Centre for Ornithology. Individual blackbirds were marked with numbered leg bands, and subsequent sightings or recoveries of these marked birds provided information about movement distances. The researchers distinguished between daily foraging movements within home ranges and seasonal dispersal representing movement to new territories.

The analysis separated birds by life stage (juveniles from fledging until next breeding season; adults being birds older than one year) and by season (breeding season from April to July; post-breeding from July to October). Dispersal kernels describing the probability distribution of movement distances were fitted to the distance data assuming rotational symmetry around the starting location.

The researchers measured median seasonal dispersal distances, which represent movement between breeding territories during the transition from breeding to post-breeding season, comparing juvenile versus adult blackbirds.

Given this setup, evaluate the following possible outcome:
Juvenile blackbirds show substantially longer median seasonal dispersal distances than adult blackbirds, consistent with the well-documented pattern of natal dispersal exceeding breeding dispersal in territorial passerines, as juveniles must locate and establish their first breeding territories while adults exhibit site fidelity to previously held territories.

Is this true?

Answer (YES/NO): YES